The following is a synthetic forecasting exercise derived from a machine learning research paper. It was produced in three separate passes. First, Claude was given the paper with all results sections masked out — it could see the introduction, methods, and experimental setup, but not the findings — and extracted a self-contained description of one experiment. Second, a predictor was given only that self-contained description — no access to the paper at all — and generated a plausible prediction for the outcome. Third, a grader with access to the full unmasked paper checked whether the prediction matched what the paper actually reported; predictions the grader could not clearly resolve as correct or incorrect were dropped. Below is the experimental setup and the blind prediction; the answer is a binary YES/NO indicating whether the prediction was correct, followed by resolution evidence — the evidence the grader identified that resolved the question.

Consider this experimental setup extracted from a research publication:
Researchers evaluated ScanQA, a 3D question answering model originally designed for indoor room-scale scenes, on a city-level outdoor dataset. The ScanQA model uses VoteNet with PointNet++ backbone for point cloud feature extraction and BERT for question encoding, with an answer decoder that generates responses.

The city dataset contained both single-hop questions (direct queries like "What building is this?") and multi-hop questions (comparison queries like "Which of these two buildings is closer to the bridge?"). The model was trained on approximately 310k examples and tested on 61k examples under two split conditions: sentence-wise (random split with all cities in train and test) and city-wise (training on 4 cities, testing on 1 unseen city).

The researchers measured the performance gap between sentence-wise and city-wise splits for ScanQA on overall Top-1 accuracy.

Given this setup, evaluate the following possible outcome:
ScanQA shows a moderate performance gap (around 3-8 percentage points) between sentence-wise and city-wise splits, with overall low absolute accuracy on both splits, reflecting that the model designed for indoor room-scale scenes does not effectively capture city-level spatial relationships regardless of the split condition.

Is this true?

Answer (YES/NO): NO